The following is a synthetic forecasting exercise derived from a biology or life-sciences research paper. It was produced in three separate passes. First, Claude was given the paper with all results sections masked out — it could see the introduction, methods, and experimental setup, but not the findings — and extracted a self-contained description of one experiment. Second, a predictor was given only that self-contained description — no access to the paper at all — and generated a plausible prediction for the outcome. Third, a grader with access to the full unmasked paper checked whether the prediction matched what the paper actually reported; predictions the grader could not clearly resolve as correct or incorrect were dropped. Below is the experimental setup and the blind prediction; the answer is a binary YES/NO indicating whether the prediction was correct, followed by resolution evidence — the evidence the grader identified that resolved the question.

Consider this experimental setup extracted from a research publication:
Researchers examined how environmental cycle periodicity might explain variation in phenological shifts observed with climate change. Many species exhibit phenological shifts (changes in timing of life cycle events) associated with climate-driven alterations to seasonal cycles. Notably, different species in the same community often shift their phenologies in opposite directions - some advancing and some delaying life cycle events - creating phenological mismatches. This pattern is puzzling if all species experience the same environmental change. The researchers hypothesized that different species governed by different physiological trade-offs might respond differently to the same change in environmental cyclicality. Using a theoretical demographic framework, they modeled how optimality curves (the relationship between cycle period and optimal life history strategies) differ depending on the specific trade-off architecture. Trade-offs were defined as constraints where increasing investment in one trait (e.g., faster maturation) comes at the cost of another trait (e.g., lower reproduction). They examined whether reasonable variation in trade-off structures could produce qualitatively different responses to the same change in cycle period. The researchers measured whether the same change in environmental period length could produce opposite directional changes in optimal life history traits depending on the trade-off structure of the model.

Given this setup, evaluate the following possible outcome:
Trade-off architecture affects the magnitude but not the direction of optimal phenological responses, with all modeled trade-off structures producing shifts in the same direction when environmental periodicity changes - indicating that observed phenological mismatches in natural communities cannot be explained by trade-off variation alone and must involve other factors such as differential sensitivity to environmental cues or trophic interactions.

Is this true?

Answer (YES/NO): NO